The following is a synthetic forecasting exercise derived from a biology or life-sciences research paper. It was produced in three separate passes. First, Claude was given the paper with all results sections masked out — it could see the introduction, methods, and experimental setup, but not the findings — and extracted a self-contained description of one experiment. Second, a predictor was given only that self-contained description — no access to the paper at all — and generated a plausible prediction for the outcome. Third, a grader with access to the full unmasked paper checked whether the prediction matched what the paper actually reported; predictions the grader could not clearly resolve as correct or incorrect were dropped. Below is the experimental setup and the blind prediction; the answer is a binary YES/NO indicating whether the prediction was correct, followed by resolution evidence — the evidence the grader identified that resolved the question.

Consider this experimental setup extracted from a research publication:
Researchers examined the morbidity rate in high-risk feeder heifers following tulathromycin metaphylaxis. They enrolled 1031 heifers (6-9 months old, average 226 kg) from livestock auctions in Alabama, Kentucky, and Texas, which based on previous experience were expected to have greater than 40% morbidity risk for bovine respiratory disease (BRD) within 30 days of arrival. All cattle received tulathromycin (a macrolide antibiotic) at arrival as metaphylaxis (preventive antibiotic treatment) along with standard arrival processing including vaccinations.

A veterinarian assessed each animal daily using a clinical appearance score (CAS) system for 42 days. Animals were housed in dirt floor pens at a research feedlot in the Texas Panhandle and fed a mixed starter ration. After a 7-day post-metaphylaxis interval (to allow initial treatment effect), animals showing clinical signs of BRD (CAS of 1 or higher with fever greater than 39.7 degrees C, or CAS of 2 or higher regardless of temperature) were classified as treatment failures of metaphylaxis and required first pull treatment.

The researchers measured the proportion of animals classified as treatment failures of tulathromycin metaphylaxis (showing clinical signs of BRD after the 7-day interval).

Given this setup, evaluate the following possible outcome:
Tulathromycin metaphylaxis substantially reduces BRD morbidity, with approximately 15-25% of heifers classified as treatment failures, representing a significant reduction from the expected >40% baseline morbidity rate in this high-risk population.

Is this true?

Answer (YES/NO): NO